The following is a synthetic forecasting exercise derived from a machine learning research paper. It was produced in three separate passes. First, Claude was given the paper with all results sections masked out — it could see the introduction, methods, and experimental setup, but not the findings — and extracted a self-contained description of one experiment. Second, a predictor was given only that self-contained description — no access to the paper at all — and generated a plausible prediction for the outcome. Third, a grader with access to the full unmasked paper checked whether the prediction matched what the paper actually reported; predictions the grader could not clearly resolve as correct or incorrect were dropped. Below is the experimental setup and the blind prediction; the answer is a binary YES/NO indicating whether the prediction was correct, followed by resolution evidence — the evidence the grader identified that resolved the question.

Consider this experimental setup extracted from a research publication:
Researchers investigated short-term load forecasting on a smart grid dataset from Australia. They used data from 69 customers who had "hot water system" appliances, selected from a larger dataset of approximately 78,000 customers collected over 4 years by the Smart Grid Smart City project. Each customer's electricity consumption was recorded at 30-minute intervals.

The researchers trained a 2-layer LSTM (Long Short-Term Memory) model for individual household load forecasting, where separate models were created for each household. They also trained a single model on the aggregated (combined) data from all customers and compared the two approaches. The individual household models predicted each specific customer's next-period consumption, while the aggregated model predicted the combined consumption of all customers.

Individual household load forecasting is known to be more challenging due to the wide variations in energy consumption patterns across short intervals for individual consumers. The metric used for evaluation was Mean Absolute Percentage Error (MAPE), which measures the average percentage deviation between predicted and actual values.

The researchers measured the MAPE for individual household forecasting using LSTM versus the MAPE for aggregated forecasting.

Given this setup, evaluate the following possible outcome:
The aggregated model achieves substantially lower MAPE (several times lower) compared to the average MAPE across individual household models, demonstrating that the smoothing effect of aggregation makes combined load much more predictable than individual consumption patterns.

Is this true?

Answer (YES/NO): YES